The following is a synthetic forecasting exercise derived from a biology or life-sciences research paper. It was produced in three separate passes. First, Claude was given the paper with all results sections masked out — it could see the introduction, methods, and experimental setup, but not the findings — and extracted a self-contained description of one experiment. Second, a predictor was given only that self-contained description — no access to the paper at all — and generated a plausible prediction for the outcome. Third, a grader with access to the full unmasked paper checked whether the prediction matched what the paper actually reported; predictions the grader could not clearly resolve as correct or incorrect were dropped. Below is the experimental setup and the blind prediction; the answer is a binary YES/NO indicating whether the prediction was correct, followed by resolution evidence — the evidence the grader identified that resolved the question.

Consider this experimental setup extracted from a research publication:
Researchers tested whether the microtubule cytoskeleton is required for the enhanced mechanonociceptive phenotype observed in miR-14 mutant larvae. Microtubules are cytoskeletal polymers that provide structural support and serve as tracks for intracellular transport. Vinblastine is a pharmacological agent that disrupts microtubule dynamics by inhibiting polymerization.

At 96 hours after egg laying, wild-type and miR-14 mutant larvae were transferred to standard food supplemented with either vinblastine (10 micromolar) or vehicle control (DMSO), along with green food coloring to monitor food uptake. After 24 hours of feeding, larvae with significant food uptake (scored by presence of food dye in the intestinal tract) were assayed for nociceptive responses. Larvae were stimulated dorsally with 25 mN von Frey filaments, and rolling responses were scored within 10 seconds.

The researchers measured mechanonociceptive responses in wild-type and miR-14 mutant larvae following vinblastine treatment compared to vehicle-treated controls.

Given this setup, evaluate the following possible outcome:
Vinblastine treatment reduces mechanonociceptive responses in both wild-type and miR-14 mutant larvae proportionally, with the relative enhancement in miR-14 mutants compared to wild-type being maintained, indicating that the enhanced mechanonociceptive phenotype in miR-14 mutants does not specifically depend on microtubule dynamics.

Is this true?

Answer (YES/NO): NO